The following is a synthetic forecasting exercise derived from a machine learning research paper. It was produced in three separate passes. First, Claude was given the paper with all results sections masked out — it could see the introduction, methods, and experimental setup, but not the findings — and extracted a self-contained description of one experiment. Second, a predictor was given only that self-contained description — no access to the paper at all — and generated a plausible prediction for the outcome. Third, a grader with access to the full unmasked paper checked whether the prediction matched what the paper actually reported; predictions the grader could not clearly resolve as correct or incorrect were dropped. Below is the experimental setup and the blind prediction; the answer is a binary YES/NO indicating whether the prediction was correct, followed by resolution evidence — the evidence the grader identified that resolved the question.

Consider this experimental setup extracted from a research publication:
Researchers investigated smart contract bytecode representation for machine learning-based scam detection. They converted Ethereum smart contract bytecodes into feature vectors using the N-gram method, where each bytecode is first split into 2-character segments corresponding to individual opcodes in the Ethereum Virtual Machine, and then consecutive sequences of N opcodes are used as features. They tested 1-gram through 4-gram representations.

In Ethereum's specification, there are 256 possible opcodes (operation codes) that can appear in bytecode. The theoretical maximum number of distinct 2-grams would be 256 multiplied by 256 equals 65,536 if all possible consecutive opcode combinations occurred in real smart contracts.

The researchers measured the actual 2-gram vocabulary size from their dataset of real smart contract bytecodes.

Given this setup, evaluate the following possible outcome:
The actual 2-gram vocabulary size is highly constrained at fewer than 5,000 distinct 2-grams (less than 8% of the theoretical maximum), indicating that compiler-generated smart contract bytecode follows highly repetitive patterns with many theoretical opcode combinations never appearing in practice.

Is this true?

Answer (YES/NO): NO